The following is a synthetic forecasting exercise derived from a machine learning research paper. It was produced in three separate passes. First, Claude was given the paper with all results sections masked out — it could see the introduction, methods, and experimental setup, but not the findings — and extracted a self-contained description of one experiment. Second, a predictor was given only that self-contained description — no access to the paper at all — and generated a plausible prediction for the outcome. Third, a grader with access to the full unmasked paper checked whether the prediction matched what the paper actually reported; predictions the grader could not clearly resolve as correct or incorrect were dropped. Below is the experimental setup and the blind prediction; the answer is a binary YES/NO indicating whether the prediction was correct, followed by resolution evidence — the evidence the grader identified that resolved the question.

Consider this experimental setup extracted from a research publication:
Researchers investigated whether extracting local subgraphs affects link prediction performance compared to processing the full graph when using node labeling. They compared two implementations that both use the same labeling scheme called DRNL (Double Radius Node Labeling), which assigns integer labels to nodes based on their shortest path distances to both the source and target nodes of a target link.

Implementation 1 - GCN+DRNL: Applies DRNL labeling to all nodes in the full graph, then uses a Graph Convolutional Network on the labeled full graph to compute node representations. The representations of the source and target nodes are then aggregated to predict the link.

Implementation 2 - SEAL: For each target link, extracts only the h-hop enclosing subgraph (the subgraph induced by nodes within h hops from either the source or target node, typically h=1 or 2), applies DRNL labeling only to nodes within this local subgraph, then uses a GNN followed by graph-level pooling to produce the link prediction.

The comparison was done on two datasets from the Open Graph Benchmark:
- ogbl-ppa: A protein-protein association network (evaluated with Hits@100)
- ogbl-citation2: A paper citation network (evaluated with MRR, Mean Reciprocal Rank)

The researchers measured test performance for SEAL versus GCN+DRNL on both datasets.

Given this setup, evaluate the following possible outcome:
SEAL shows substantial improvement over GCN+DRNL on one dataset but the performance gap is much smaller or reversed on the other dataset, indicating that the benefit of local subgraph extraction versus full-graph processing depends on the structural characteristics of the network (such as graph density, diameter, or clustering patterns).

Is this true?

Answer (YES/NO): NO